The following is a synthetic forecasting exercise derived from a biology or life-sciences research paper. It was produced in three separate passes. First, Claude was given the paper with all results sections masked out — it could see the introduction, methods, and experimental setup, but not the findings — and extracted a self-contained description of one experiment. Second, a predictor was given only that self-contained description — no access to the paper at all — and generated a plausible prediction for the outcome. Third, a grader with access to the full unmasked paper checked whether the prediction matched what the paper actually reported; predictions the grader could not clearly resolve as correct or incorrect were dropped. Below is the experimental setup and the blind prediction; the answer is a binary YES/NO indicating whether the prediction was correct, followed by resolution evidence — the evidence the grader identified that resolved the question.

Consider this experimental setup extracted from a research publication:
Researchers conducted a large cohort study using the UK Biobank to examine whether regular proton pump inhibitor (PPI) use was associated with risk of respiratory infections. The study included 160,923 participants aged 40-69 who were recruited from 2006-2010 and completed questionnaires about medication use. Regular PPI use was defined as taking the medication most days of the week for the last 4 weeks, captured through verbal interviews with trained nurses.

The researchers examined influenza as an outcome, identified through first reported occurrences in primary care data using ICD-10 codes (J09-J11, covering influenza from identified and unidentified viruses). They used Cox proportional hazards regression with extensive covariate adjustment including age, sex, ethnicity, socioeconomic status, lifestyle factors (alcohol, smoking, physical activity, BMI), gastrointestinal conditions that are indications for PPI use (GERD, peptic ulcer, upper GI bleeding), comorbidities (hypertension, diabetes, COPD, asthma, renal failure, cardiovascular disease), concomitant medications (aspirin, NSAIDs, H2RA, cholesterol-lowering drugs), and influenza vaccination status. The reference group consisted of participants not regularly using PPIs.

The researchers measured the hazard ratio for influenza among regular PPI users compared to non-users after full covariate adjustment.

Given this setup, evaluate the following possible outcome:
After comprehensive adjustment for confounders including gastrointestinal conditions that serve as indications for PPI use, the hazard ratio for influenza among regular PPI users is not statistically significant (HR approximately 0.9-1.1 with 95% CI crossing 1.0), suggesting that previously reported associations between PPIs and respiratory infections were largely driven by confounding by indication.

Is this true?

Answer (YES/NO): NO